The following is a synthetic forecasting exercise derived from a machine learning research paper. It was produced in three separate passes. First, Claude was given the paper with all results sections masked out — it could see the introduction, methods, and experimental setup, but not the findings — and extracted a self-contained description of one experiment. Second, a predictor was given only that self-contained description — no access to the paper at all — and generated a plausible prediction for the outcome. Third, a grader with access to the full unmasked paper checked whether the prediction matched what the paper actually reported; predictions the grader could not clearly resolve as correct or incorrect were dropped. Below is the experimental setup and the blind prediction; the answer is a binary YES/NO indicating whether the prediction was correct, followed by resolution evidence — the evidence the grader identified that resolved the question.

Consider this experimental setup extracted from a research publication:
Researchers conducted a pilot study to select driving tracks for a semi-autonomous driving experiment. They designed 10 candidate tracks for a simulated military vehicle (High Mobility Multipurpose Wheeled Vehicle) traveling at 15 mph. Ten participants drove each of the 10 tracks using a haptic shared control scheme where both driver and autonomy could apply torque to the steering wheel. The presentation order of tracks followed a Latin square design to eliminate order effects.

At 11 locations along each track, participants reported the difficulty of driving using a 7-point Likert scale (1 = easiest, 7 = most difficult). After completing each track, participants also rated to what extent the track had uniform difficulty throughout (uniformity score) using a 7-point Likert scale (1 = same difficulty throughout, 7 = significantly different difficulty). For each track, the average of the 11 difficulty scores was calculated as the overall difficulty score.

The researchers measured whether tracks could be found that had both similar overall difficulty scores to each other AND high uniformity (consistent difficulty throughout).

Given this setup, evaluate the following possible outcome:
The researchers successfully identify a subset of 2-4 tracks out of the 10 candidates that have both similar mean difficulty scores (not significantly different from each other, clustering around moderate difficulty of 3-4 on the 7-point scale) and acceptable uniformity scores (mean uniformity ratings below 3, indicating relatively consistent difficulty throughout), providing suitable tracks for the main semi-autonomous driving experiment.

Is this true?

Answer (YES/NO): NO